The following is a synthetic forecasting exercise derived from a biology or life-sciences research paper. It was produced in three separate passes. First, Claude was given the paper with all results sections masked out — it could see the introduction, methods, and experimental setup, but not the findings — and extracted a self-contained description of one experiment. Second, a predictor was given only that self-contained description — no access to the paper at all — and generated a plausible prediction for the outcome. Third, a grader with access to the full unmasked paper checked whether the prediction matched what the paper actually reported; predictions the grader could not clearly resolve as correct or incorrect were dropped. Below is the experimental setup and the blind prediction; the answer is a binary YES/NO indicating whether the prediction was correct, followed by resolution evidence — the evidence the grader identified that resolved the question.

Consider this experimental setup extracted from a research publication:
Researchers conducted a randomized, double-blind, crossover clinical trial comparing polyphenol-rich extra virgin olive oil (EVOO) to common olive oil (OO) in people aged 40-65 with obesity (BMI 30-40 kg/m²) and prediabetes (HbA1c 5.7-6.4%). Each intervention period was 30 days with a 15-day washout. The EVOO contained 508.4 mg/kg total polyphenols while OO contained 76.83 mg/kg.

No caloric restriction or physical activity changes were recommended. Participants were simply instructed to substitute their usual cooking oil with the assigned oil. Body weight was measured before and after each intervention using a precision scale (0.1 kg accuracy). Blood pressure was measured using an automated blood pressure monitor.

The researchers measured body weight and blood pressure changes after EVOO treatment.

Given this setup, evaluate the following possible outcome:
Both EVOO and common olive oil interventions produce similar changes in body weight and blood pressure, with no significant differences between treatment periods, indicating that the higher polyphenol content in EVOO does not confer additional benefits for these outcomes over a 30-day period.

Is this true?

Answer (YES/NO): NO